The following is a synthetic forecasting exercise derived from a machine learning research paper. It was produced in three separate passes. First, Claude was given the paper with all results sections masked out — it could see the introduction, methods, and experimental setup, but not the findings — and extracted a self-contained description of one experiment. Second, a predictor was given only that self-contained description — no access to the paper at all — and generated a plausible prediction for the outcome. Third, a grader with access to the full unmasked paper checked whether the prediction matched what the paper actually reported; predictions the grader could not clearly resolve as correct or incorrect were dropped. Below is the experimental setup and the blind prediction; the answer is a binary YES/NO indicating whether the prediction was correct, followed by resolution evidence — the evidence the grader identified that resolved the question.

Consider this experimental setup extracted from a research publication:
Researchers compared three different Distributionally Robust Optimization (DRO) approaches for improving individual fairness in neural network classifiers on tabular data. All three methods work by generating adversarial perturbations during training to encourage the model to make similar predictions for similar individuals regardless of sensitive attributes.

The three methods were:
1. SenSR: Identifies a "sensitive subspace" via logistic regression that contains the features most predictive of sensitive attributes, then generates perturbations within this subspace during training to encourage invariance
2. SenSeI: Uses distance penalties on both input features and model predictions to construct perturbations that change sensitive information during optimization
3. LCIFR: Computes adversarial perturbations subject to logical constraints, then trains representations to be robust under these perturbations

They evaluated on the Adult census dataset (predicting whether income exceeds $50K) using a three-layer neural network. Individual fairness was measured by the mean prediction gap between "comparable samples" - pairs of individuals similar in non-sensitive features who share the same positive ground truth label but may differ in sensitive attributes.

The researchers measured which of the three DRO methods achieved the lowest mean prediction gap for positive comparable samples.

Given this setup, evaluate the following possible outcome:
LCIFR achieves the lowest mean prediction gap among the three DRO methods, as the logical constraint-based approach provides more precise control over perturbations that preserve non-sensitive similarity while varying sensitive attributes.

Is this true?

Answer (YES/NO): NO